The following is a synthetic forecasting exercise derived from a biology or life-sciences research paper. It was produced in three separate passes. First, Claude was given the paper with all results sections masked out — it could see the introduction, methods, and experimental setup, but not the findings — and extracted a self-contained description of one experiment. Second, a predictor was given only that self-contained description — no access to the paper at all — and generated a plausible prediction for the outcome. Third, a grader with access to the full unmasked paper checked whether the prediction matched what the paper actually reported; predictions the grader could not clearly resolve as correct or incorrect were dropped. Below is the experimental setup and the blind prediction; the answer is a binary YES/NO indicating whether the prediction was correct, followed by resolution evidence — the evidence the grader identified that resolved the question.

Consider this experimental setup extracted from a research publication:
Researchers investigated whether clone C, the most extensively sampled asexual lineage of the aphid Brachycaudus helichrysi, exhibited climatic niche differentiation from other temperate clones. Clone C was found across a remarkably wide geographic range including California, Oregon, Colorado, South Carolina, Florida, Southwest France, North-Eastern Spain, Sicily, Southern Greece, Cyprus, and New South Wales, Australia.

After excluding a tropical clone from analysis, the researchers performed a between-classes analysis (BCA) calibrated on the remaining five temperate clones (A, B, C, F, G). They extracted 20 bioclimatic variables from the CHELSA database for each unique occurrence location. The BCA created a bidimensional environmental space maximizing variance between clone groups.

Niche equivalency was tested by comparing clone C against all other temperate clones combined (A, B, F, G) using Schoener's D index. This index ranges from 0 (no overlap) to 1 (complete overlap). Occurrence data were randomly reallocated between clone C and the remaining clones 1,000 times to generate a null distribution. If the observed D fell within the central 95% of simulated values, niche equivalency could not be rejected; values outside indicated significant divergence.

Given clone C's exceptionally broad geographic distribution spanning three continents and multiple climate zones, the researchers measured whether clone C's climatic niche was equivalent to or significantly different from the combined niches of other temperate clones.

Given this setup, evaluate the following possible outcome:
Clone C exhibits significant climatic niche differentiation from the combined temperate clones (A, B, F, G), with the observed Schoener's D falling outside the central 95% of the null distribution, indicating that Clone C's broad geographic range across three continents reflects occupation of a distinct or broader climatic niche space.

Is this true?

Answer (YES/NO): YES